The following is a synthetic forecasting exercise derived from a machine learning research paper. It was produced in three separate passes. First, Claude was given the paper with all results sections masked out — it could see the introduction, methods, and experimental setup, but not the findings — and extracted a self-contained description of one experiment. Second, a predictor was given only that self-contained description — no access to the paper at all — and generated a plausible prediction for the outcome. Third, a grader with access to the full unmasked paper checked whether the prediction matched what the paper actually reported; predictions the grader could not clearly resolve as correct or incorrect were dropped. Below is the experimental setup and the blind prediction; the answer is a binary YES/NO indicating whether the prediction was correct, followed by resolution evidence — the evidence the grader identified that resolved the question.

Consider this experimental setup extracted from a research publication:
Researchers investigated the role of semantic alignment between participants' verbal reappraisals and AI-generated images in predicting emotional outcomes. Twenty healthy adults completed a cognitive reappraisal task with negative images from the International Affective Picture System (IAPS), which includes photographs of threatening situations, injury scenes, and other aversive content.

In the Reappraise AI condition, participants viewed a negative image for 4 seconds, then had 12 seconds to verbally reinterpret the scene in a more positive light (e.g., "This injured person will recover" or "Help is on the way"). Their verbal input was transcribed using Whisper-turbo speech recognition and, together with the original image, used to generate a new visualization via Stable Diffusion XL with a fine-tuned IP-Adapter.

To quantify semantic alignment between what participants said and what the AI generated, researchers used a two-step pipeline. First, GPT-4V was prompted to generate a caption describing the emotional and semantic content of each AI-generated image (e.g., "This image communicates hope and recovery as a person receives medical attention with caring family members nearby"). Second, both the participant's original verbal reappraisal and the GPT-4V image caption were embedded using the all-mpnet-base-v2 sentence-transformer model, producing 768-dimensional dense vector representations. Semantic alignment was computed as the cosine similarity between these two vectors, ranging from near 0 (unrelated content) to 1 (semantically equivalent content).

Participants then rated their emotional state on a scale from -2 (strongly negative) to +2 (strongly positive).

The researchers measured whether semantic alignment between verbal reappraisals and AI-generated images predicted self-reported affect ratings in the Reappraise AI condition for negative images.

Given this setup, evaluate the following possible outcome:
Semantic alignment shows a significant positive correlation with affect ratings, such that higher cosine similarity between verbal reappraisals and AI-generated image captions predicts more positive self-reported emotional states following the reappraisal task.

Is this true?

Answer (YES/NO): YES